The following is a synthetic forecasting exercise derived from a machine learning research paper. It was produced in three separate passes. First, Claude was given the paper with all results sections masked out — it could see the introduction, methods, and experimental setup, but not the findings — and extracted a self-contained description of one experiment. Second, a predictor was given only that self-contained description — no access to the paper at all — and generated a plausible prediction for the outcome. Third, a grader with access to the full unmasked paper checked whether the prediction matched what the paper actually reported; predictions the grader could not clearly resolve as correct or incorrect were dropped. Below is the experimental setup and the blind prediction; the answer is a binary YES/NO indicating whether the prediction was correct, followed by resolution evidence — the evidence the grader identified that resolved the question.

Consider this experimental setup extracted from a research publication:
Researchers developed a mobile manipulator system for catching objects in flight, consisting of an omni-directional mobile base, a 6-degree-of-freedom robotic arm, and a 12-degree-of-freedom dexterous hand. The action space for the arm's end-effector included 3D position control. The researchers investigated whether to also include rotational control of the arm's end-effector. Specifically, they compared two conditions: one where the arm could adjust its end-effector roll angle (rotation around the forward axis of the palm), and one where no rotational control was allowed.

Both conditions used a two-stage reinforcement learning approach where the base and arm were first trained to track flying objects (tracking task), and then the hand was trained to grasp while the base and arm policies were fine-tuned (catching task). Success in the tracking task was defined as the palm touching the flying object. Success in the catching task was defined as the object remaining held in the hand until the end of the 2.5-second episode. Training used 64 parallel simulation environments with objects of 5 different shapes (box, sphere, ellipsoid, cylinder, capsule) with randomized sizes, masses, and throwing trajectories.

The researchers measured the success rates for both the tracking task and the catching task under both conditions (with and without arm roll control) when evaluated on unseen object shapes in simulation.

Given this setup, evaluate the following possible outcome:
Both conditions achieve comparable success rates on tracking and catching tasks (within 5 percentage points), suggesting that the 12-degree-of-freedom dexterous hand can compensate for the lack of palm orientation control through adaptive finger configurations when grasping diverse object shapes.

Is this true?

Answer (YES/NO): NO